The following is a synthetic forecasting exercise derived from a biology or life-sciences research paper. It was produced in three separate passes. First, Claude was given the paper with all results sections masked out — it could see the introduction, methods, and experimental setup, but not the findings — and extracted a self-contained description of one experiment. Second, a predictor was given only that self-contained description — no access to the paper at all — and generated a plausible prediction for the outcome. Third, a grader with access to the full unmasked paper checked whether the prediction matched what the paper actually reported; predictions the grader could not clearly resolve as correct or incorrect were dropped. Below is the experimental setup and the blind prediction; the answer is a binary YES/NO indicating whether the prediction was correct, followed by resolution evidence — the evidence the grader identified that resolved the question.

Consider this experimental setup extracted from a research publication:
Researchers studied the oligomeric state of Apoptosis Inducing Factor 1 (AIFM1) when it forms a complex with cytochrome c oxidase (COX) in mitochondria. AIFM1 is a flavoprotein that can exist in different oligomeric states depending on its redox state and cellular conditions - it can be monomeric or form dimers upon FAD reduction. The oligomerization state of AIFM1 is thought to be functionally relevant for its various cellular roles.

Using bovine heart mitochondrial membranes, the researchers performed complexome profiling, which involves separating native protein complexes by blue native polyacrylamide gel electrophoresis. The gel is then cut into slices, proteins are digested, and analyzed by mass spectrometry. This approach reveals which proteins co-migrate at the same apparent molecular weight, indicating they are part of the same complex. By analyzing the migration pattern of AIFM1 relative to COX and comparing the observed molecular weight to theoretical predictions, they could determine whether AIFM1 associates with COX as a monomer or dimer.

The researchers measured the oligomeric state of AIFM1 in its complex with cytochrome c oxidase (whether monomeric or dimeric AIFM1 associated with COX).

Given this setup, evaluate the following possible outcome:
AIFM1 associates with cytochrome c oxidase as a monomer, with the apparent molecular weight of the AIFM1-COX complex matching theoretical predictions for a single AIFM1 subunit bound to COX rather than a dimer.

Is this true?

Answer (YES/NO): NO